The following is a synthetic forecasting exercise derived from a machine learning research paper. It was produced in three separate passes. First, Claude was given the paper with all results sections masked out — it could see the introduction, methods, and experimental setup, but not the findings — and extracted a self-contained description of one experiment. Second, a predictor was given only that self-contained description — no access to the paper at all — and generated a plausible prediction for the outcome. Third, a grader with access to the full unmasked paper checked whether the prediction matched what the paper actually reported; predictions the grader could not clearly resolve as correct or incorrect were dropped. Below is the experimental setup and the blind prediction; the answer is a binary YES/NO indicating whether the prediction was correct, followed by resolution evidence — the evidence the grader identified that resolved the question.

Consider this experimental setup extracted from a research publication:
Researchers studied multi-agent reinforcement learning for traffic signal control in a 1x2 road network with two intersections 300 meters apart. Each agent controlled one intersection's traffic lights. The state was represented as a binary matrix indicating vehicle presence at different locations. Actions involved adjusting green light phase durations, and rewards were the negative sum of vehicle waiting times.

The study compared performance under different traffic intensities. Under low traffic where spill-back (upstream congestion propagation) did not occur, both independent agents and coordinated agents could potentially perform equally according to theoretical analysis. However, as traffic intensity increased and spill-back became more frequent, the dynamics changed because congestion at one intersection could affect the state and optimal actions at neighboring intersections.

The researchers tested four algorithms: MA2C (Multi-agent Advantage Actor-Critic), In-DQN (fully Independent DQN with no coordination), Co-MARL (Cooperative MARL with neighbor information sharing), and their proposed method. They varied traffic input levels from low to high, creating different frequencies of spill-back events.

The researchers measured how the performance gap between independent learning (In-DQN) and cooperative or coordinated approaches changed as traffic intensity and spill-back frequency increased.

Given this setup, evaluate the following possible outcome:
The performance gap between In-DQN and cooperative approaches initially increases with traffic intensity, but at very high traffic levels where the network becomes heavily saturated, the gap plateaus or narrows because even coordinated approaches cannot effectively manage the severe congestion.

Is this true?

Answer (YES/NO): NO